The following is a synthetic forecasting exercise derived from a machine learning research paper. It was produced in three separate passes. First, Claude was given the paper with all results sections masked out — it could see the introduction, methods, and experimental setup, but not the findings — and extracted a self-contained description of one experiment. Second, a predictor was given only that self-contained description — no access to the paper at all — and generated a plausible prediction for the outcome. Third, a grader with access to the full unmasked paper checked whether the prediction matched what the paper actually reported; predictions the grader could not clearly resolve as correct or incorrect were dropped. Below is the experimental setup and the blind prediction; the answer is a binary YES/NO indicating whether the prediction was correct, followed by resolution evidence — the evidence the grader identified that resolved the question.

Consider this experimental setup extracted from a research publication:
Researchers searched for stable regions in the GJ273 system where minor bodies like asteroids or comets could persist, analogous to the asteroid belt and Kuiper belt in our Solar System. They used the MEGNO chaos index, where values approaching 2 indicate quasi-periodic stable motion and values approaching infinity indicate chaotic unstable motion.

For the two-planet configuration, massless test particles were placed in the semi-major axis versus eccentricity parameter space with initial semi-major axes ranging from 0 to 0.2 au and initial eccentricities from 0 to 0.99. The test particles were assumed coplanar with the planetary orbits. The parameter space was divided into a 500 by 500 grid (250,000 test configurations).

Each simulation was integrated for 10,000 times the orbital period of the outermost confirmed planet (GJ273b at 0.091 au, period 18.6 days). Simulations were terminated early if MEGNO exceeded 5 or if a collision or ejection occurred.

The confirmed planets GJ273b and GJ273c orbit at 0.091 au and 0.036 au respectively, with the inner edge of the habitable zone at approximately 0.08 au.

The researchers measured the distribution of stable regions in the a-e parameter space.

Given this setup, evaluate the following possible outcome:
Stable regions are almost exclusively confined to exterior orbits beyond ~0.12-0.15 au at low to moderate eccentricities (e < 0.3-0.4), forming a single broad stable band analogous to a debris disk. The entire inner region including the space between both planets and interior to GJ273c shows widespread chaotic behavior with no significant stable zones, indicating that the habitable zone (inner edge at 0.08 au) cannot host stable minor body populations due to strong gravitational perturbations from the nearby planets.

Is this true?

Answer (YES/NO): NO